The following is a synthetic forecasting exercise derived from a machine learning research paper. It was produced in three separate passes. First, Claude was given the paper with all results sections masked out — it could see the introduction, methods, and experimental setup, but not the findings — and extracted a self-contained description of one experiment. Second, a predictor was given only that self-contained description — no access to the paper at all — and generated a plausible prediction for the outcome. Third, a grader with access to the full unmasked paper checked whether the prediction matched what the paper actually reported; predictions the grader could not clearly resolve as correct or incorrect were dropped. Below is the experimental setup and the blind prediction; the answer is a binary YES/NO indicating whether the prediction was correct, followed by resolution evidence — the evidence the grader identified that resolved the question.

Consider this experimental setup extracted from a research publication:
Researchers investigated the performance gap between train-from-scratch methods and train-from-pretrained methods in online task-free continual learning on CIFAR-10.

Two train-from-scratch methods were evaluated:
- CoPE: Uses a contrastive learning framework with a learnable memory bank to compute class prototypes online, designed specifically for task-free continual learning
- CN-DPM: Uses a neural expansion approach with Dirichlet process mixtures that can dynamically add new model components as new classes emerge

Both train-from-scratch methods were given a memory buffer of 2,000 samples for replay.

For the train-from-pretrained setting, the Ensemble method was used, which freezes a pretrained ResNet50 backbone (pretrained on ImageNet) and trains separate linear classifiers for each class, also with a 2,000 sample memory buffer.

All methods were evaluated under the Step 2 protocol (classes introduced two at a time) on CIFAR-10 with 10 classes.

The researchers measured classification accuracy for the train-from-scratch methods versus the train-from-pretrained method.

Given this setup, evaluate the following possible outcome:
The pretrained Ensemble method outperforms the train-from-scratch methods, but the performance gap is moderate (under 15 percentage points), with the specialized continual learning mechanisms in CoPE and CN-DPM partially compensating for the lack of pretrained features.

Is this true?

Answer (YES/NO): NO